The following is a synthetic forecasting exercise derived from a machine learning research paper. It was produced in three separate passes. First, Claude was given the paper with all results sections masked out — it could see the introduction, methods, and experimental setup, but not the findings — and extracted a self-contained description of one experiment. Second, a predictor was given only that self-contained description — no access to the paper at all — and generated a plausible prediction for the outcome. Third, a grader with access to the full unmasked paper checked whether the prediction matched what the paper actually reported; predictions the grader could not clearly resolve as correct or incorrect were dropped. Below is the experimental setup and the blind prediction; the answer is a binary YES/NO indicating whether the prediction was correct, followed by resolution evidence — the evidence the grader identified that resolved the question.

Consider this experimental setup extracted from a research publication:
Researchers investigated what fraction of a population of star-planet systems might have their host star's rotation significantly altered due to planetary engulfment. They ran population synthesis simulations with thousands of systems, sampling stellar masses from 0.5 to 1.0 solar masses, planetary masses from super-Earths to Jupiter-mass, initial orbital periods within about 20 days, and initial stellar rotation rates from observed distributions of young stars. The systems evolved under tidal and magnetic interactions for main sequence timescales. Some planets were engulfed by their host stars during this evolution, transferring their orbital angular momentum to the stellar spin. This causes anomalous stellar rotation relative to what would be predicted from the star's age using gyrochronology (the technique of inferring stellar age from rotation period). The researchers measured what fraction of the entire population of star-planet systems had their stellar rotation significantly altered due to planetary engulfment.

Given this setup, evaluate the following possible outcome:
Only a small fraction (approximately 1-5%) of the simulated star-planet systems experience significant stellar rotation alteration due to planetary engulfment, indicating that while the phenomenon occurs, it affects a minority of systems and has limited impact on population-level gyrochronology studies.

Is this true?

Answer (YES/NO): NO